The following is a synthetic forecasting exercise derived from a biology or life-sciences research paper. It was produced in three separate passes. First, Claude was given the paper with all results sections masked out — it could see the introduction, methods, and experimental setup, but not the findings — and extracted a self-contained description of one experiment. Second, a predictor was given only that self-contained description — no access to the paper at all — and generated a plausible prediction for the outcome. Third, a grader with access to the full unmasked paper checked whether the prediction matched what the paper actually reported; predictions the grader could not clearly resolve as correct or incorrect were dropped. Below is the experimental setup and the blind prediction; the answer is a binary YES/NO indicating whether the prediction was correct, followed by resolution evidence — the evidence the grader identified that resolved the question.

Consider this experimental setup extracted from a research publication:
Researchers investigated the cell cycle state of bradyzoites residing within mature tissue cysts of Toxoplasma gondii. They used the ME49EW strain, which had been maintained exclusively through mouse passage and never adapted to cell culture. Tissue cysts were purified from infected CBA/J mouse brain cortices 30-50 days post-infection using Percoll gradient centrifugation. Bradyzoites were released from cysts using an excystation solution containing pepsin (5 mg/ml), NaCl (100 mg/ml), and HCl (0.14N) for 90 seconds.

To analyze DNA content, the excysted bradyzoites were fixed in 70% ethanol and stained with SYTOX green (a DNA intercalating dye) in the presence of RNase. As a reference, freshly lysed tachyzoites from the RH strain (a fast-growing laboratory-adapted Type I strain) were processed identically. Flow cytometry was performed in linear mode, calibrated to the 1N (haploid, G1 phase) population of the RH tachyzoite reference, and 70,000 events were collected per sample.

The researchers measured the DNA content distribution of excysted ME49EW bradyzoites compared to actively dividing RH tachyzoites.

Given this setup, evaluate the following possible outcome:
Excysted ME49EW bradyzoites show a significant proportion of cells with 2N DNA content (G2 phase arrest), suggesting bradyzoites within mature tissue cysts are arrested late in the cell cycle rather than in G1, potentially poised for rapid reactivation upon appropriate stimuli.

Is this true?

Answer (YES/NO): NO